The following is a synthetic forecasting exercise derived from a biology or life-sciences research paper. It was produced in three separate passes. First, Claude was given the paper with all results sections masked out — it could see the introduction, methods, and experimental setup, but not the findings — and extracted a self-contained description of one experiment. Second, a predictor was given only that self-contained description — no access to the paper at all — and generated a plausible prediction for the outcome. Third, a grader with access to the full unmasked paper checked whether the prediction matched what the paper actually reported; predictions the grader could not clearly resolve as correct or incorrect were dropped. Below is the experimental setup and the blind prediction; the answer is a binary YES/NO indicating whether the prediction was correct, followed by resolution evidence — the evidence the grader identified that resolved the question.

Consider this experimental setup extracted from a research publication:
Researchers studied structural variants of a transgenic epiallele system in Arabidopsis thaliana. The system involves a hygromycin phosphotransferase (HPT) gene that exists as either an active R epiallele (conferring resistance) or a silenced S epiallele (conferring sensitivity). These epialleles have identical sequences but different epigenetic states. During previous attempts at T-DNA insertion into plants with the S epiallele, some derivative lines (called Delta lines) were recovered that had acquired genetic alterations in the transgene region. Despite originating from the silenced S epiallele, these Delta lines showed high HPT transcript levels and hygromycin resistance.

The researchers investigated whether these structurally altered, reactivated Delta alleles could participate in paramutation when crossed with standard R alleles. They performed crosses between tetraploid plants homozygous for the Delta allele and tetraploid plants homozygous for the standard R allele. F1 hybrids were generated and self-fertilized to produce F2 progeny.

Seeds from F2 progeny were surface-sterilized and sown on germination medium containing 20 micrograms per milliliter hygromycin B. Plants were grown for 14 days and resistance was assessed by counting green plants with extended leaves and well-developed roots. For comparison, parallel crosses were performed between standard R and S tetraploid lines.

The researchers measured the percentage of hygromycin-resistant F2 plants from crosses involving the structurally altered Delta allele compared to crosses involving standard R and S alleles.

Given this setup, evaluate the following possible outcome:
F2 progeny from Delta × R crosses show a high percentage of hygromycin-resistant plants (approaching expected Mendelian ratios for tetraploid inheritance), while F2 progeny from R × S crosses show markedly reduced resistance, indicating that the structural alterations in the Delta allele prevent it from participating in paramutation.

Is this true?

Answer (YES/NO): NO